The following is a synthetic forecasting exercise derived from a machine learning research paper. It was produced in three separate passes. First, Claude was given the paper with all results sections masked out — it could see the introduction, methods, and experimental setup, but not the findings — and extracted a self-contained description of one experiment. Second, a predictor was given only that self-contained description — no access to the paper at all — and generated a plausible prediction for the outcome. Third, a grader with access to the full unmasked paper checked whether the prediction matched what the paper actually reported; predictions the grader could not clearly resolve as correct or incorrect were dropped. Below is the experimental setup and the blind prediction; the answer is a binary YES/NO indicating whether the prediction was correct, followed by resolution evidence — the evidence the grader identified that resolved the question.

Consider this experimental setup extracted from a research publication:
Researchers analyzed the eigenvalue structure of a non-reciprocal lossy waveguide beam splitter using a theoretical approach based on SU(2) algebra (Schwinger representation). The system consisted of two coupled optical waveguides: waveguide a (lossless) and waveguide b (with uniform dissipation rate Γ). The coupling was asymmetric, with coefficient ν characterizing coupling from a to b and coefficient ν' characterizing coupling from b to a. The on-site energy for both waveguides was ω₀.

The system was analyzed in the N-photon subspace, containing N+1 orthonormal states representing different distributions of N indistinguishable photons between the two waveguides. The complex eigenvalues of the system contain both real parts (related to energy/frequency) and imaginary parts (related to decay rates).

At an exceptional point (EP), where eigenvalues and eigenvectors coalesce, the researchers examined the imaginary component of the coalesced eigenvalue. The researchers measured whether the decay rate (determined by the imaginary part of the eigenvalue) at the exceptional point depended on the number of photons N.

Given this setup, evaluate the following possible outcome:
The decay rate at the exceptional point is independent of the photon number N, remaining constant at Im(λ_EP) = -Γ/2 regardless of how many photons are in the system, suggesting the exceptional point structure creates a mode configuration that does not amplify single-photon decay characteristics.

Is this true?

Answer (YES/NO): NO